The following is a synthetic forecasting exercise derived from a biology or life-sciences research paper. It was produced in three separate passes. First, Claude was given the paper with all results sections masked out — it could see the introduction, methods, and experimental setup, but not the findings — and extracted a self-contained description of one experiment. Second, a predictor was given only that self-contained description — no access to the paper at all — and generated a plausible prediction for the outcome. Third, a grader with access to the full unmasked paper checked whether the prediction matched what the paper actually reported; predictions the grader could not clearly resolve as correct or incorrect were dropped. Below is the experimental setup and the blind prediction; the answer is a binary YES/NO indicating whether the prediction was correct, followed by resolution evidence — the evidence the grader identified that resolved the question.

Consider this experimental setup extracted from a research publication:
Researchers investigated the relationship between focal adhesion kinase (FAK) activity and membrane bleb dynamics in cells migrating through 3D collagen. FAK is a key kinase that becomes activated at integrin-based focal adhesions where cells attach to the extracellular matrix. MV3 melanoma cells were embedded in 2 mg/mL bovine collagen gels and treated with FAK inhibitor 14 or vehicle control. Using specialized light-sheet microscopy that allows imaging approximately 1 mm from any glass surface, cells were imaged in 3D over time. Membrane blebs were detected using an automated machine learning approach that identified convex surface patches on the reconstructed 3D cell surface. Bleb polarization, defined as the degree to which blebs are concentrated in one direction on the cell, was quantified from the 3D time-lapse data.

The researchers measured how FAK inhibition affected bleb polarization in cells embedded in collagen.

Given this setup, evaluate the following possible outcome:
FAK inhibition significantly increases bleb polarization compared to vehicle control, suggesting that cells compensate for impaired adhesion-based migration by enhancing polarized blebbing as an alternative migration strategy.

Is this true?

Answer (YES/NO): NO